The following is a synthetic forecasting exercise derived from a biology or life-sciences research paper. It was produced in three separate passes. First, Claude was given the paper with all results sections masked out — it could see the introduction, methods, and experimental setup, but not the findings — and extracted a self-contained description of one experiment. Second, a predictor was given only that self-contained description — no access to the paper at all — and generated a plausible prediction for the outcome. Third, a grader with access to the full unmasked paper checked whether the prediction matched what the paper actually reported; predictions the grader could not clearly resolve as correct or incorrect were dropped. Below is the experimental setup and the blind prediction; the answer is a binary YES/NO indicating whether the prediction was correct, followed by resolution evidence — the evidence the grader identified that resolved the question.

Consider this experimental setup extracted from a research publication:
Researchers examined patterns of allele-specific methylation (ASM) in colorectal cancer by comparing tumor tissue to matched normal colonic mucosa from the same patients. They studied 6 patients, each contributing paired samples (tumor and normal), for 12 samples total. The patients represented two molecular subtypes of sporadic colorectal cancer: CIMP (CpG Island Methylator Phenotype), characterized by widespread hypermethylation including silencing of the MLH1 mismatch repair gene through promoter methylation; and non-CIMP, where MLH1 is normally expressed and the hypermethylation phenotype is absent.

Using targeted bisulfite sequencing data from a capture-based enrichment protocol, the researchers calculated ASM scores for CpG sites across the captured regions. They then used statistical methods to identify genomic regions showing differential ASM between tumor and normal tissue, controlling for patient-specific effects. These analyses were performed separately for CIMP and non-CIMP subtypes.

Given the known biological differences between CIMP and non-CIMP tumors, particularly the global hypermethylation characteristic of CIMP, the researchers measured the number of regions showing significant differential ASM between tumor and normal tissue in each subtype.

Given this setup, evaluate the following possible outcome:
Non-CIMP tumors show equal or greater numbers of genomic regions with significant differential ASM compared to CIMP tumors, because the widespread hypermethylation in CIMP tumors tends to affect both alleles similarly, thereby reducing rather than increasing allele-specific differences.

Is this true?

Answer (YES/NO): NO